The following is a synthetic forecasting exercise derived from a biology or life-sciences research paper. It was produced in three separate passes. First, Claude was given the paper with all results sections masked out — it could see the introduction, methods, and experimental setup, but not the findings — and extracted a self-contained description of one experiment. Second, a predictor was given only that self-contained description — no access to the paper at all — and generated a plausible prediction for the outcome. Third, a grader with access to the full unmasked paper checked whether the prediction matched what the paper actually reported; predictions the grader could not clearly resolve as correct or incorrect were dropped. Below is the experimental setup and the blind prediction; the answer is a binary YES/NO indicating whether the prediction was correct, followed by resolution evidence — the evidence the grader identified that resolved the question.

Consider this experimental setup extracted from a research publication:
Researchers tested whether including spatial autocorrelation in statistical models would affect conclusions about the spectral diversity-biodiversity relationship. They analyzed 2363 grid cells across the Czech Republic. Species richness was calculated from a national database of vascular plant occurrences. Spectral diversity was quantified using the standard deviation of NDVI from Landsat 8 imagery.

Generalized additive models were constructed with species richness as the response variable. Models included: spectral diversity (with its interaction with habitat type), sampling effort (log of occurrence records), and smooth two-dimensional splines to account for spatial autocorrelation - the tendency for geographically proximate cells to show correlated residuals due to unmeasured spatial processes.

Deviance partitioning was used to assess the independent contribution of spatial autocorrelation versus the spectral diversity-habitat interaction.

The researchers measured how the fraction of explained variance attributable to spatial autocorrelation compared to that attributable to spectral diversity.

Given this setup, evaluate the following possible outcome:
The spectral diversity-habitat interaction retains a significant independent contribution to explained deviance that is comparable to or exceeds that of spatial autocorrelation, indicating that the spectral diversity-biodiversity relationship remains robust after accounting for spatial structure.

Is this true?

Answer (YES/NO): NO